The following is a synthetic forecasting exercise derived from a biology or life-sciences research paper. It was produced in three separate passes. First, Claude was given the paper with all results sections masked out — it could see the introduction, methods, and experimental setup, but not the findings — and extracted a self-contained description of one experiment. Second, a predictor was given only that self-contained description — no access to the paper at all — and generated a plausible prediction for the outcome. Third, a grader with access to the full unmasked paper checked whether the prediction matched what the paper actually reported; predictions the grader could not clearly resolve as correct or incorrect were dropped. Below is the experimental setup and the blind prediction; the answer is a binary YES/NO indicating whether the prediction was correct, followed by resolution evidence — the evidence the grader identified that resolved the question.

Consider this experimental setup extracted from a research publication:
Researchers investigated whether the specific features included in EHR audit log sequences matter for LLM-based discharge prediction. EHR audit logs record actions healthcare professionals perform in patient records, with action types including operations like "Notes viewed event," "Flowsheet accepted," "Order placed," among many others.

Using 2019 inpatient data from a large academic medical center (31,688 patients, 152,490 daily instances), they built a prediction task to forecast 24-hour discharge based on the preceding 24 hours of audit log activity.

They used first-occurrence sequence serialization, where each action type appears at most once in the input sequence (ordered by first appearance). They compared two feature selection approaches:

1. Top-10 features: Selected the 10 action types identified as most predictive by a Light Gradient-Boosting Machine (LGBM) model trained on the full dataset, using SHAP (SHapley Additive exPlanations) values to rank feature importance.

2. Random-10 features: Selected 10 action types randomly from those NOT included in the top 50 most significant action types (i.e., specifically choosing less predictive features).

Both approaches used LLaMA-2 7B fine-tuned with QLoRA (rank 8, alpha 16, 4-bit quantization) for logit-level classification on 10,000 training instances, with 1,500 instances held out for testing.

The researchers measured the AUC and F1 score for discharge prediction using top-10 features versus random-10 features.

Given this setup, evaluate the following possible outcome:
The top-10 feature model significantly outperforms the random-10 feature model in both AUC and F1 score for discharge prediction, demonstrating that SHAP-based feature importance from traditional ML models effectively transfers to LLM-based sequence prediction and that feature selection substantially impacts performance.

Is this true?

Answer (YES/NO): YES